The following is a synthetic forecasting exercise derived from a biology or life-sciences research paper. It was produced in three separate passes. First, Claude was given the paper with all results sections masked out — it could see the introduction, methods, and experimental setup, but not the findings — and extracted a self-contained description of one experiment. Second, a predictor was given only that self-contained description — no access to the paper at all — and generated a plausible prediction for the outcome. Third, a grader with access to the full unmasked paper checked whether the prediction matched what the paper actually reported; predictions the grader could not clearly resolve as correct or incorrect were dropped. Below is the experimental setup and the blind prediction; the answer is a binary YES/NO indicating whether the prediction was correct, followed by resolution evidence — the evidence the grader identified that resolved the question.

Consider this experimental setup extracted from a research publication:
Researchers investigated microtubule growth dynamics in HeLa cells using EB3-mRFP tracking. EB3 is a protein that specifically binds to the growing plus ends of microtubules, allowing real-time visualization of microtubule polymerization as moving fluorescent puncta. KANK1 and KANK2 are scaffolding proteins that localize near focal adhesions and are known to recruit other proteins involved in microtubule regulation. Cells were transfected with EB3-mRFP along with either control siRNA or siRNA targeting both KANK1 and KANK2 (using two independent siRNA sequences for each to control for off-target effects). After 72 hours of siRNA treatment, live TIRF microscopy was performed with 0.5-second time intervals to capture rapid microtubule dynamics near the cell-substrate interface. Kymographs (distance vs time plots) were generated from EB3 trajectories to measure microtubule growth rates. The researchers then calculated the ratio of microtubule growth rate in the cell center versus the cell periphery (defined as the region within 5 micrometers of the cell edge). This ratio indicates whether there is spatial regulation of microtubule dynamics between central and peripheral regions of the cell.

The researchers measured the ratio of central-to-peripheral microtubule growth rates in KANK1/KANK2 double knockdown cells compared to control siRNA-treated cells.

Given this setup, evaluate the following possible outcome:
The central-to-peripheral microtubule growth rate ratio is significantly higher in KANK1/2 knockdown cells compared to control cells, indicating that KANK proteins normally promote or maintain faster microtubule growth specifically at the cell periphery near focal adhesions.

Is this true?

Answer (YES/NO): NO